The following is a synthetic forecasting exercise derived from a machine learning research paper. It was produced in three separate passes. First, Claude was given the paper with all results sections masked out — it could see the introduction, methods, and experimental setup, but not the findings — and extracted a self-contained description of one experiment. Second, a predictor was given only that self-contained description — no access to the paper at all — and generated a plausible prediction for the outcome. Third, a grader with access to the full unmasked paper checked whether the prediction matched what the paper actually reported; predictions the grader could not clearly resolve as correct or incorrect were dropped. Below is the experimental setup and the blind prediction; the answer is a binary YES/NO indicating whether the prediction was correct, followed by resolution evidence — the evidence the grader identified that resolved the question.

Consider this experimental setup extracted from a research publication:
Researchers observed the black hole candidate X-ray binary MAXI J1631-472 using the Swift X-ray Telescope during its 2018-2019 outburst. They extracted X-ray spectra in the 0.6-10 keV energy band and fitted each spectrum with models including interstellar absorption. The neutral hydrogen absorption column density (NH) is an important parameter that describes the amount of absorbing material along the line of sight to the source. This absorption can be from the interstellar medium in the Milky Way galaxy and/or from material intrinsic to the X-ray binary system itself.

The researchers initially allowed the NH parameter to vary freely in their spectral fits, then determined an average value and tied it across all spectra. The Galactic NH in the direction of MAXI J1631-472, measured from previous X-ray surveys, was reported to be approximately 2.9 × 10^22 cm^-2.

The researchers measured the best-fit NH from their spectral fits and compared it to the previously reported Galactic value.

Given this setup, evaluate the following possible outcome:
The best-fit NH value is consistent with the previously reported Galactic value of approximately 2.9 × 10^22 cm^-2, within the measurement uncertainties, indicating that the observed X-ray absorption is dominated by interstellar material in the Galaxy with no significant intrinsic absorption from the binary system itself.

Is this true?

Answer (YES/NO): NO